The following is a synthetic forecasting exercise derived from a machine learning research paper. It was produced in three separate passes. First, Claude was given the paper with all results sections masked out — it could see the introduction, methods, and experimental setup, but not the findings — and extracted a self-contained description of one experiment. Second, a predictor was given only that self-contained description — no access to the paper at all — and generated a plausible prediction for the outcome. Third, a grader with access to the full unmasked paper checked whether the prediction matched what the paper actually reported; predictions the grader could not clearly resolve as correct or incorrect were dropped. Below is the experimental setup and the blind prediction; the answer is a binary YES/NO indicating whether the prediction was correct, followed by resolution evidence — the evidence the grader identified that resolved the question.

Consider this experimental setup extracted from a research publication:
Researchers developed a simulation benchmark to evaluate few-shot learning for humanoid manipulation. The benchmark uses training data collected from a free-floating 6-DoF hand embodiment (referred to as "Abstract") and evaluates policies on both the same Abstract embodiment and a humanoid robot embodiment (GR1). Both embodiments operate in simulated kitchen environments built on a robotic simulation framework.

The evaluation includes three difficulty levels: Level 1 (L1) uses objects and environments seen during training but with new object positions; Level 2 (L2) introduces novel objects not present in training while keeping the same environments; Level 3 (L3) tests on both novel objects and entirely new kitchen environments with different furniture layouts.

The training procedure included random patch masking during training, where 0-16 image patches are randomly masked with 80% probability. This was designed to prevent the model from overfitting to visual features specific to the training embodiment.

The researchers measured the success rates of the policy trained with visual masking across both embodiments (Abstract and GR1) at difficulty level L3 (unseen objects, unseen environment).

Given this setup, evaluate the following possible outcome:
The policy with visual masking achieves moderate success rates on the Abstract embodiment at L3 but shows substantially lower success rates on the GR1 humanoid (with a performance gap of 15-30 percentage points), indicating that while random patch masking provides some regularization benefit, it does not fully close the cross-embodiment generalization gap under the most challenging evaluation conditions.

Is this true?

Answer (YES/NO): NO